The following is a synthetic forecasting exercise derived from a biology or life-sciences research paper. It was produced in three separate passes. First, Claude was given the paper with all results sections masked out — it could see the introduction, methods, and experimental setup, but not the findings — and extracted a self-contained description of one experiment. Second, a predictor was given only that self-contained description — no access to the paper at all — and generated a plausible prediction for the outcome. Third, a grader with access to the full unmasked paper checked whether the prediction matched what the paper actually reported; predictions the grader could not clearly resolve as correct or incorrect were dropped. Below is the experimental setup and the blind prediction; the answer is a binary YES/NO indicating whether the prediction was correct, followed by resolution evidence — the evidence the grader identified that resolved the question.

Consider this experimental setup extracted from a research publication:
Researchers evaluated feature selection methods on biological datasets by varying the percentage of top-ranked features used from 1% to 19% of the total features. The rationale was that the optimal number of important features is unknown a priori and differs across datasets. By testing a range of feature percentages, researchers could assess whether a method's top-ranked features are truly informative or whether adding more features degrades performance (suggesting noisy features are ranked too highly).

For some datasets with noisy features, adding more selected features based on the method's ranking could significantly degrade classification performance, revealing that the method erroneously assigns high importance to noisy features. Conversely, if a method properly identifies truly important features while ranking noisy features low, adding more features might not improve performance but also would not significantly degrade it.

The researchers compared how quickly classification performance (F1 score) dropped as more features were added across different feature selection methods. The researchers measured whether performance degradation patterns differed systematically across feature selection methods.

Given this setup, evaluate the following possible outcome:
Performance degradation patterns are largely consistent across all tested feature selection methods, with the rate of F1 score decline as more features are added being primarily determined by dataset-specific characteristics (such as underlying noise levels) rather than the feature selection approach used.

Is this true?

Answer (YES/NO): NO